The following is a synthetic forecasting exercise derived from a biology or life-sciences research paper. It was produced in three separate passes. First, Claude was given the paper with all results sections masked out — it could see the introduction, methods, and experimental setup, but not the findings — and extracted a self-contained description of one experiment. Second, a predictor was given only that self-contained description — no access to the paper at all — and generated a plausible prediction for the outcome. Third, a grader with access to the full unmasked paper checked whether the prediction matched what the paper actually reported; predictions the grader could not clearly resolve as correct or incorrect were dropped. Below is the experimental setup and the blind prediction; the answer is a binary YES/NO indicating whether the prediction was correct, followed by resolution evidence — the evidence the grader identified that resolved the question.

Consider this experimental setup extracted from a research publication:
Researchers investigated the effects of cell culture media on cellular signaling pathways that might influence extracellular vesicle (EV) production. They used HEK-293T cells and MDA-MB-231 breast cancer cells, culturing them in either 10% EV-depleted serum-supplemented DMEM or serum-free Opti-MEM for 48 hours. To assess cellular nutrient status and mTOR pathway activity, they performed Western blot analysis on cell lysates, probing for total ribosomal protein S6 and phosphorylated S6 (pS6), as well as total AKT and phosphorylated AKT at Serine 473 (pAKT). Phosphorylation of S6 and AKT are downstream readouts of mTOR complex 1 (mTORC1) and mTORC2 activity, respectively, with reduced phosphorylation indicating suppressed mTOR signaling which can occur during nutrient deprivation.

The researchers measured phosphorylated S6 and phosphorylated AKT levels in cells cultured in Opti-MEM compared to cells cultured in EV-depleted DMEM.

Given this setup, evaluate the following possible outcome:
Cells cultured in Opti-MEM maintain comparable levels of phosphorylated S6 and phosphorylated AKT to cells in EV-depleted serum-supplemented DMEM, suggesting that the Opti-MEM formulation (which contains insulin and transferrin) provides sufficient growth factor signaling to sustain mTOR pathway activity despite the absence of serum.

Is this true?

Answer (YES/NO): NO